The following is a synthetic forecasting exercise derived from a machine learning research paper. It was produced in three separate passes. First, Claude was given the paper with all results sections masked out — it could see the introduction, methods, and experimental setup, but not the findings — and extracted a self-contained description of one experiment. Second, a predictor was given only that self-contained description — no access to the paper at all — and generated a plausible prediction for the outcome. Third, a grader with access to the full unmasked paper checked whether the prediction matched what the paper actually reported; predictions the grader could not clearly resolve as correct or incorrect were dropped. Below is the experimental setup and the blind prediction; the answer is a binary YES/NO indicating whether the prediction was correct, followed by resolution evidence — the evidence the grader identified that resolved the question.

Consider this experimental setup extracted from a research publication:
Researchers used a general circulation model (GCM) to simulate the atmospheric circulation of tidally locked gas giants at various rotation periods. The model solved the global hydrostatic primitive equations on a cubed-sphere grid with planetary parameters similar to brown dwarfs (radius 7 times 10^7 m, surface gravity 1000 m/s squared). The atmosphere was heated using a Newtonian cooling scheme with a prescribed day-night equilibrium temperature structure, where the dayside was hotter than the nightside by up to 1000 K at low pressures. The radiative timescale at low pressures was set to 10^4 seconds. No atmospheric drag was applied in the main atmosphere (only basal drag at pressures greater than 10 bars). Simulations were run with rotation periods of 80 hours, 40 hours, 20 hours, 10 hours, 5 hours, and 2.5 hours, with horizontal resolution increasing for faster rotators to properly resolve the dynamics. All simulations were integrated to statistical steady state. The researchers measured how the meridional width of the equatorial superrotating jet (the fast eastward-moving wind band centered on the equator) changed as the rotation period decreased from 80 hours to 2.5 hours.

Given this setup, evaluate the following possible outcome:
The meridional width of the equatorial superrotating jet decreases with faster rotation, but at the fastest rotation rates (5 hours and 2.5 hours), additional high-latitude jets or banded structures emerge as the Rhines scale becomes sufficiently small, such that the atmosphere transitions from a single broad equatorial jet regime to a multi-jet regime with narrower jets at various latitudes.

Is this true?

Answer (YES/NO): YES